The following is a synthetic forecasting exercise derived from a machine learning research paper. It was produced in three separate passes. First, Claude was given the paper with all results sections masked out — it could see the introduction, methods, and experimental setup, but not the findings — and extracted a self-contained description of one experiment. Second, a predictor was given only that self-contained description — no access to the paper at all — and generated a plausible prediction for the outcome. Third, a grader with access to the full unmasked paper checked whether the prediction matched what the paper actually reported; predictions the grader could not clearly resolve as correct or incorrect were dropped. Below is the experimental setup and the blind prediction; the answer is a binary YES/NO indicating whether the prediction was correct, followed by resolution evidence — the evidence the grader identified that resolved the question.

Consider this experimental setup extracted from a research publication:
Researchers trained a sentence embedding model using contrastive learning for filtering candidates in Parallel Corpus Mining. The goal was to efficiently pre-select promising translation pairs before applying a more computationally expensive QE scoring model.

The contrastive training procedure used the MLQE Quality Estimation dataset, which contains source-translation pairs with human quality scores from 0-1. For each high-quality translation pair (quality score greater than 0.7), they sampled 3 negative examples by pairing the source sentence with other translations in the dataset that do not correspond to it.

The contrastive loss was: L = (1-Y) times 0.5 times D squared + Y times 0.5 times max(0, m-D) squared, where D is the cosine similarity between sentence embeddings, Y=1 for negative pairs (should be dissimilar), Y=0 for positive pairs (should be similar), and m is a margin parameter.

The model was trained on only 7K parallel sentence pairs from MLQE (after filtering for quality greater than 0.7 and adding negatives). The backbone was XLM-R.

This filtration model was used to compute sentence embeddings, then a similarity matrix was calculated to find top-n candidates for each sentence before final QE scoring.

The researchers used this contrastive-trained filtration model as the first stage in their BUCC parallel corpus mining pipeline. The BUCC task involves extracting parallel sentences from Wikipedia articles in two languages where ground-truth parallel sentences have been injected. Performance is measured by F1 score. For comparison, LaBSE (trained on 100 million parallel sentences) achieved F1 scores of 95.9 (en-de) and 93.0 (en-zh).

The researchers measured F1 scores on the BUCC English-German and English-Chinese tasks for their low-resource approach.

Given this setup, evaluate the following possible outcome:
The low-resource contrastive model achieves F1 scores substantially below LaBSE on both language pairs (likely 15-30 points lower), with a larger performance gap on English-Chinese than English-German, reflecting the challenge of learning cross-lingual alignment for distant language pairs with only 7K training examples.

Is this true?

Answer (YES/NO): NO